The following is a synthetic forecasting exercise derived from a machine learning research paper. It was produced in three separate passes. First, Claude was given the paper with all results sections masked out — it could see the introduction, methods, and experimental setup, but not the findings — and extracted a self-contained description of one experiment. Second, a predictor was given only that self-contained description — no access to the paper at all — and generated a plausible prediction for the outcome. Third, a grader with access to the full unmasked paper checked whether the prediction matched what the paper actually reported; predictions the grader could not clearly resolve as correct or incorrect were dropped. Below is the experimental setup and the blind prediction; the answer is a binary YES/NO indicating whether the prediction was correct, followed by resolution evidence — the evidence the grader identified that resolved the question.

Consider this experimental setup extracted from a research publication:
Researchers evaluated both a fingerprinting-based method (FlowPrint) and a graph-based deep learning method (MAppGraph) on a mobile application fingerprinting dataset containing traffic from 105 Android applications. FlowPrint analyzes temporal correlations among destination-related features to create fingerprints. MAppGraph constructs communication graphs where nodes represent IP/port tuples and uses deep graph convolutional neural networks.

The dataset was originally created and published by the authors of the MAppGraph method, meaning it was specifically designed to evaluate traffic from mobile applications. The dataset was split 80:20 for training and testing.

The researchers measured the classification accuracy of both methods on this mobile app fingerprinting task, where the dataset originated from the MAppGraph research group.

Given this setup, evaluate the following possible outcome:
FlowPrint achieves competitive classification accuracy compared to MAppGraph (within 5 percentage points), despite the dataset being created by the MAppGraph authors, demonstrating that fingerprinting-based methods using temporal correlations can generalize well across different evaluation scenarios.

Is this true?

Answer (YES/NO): NO